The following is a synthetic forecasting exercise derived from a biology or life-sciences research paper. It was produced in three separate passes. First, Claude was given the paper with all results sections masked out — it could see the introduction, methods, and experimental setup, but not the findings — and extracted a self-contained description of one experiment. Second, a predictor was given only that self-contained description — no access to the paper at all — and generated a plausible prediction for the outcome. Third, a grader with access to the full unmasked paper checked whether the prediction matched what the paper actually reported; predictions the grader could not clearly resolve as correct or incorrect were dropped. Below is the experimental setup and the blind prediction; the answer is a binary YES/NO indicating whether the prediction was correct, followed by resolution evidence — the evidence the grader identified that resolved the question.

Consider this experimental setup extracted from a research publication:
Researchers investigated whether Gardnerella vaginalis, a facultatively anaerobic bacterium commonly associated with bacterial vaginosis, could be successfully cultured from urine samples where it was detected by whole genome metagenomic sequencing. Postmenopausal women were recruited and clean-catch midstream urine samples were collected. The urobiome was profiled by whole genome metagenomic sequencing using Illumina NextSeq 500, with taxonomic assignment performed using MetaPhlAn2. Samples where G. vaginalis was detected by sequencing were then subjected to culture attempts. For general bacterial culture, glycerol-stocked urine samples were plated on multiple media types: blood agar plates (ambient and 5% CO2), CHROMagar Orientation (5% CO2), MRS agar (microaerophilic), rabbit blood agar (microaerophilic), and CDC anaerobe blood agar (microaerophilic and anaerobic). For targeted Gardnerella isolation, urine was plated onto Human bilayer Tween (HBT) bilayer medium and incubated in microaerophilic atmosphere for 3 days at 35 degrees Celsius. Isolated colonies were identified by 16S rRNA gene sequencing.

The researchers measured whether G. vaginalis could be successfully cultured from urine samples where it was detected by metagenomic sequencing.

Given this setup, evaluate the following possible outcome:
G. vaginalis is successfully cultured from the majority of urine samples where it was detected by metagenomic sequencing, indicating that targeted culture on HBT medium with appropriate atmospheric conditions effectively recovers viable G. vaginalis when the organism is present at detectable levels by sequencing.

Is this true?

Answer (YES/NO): NO